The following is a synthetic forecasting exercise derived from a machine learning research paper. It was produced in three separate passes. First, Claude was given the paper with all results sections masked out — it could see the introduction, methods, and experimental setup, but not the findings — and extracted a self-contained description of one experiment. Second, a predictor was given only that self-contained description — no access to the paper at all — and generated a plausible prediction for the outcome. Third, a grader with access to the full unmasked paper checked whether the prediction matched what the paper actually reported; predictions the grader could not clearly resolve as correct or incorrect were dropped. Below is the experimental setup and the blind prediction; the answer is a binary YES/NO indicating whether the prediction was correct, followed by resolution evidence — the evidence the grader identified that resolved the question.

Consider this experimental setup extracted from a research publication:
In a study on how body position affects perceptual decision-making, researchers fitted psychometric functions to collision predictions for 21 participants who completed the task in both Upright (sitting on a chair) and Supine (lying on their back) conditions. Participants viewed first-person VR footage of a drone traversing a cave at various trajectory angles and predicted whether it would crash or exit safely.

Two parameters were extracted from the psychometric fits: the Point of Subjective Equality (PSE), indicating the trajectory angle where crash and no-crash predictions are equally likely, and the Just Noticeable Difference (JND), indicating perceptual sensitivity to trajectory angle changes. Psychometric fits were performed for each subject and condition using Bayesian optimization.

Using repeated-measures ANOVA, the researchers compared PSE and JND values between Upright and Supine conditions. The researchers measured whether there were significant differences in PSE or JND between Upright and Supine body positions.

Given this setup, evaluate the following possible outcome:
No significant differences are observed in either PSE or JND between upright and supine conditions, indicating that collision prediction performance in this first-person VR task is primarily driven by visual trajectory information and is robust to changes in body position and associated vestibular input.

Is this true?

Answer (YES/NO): YES